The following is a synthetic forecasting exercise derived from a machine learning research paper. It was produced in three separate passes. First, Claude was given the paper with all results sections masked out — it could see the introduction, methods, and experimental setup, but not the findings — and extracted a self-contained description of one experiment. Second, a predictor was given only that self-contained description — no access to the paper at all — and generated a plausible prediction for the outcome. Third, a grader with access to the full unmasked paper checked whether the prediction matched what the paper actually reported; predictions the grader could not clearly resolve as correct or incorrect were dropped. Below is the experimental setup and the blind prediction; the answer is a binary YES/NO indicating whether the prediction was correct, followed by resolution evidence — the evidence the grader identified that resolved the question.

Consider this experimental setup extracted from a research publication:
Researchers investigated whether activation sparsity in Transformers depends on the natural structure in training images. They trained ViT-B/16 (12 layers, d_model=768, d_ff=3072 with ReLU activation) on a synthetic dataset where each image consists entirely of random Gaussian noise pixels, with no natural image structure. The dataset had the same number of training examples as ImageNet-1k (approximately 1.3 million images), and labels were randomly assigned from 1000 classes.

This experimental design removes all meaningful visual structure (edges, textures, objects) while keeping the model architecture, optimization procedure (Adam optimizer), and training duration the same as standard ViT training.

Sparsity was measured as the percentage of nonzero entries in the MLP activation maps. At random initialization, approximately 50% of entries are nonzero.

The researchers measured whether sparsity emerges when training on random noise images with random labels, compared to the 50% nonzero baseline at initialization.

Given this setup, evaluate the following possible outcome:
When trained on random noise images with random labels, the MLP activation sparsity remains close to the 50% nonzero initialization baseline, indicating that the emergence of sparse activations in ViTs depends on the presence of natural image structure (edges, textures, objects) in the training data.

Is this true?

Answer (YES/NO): NO